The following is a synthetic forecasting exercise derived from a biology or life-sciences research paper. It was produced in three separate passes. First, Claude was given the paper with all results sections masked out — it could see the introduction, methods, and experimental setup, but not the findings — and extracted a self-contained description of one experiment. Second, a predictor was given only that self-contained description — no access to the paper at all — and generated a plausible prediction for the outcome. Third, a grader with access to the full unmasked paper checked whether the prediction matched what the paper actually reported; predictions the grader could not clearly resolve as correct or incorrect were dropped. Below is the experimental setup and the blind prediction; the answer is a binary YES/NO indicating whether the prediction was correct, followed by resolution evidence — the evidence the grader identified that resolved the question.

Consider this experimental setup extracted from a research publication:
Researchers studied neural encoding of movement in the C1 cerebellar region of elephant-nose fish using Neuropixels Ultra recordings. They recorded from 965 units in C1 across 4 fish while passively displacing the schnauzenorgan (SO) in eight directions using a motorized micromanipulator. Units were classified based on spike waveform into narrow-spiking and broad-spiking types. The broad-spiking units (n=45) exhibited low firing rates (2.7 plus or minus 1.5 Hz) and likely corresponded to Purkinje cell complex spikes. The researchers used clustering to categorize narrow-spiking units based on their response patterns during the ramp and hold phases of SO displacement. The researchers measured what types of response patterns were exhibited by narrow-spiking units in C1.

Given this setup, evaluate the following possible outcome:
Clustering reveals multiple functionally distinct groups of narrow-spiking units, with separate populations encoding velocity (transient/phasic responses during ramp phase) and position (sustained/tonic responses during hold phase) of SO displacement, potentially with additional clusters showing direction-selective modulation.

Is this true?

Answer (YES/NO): NO